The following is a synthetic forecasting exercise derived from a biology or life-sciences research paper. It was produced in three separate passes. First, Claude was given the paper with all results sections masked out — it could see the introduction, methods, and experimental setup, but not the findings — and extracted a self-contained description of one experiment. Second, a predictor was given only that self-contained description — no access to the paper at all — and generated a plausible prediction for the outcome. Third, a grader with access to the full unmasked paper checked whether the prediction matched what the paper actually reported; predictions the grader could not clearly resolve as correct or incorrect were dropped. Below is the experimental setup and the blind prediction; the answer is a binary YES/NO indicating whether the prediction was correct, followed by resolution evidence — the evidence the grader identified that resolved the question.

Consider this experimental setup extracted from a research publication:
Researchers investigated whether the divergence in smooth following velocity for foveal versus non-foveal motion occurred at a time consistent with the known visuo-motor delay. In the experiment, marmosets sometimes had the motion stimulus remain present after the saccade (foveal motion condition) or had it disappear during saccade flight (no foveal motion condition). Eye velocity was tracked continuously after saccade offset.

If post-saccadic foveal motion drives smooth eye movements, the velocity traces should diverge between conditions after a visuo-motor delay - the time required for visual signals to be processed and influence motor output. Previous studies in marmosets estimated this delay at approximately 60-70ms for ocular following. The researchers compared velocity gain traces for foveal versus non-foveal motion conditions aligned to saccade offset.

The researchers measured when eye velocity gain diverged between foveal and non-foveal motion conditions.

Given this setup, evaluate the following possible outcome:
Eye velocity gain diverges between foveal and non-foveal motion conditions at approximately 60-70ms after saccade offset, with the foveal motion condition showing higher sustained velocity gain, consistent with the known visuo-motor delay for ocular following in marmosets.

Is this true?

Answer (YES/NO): YES